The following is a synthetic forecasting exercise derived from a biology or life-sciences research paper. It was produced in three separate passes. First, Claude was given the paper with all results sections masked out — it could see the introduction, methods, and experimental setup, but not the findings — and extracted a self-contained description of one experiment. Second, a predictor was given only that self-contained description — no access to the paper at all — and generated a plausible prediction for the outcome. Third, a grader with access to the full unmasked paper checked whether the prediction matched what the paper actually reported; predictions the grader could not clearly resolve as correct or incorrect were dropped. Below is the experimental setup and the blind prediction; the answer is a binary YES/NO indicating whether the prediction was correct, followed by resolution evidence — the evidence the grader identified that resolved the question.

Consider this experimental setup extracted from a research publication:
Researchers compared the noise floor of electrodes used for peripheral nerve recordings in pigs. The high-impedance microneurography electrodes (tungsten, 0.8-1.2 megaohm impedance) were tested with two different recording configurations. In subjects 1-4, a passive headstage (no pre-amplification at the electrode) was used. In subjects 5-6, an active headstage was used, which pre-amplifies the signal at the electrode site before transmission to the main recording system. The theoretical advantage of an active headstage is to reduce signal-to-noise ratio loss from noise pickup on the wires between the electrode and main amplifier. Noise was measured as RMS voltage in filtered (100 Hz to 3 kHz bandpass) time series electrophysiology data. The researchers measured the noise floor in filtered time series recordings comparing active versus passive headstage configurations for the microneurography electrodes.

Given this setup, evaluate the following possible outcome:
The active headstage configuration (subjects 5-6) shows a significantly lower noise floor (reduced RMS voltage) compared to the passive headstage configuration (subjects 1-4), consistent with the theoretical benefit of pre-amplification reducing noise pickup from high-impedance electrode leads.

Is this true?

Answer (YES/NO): NO